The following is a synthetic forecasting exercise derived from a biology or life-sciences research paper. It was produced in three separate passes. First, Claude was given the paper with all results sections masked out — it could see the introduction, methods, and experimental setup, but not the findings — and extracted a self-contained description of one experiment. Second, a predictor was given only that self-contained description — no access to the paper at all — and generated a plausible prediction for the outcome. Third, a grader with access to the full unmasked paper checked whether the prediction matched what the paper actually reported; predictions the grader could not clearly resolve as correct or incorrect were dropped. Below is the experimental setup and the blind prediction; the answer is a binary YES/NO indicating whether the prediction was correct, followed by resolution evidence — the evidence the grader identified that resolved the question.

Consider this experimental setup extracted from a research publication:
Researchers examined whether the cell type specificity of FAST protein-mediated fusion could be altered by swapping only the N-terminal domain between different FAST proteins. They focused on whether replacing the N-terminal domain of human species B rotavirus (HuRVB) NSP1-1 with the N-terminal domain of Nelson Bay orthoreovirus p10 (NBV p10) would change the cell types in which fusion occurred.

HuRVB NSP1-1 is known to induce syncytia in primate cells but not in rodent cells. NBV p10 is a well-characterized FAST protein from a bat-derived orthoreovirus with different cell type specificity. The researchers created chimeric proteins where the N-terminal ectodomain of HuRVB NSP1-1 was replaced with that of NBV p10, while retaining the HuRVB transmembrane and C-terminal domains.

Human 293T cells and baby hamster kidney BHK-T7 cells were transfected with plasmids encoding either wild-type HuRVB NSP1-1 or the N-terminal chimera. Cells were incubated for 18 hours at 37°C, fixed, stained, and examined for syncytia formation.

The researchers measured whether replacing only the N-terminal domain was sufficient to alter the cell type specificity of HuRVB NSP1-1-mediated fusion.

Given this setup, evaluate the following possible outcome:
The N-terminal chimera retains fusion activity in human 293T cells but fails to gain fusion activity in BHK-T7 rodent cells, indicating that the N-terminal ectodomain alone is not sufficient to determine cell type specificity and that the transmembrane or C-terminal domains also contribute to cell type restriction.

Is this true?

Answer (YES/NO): NO